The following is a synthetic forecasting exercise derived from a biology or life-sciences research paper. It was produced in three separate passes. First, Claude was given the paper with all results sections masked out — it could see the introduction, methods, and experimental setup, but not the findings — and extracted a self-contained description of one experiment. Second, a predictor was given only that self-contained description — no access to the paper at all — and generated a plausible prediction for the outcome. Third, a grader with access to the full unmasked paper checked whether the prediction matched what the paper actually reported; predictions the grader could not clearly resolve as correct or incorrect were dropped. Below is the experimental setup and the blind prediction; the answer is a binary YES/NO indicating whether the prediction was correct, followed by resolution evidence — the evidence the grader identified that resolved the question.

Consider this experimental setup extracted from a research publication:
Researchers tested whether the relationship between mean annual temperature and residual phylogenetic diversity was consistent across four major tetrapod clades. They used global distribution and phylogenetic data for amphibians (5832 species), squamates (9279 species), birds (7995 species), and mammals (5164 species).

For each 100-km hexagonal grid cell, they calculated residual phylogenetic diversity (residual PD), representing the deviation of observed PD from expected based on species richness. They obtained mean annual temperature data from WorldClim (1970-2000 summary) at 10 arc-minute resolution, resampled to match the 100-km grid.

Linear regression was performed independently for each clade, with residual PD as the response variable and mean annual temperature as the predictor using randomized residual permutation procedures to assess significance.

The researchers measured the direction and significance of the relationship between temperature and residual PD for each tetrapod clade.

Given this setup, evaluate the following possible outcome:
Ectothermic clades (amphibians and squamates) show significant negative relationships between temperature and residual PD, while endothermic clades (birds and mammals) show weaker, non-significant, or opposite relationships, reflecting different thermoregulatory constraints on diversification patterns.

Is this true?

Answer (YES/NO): NO